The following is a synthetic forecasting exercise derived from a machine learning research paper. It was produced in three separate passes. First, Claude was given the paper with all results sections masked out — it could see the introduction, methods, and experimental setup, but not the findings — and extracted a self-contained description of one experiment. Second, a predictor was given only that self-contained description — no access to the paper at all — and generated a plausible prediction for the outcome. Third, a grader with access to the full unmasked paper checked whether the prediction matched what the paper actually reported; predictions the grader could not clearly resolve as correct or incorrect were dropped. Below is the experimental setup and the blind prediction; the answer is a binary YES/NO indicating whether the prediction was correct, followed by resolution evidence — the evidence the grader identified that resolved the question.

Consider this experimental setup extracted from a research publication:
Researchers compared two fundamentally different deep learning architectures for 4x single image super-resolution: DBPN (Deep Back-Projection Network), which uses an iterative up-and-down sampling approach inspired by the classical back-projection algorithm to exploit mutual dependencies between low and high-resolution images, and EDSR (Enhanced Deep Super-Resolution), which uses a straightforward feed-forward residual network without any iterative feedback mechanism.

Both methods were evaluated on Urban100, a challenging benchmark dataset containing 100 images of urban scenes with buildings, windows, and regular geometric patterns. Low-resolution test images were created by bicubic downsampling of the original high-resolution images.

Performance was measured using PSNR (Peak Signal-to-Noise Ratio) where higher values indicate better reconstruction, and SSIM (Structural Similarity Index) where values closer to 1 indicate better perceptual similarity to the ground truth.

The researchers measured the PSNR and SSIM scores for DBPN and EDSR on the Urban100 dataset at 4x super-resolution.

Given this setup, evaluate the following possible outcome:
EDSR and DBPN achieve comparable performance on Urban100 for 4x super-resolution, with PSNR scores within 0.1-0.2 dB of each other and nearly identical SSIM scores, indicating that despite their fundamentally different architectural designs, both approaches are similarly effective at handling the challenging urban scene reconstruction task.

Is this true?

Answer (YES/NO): NO